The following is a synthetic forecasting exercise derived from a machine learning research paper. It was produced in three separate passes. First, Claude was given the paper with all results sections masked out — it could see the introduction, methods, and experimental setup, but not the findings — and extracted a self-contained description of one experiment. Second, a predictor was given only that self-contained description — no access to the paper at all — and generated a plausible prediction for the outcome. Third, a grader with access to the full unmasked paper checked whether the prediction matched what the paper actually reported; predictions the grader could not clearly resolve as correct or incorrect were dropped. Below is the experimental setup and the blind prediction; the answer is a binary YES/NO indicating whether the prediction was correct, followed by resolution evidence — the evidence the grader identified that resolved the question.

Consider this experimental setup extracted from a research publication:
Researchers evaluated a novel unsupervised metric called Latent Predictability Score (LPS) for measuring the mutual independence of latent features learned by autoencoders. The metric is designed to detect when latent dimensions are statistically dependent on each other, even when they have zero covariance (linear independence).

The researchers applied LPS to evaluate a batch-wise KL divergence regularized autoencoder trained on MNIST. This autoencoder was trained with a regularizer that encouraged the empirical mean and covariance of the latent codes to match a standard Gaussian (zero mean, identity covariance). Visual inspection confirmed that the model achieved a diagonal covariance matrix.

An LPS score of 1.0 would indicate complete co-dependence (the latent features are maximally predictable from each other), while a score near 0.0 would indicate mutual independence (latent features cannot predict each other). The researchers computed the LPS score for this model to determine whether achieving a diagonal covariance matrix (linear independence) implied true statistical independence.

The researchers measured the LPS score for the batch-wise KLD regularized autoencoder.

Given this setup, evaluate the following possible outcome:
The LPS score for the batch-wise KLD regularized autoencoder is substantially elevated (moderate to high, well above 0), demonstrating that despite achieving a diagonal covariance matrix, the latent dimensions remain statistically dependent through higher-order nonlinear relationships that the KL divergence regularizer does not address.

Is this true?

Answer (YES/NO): YES